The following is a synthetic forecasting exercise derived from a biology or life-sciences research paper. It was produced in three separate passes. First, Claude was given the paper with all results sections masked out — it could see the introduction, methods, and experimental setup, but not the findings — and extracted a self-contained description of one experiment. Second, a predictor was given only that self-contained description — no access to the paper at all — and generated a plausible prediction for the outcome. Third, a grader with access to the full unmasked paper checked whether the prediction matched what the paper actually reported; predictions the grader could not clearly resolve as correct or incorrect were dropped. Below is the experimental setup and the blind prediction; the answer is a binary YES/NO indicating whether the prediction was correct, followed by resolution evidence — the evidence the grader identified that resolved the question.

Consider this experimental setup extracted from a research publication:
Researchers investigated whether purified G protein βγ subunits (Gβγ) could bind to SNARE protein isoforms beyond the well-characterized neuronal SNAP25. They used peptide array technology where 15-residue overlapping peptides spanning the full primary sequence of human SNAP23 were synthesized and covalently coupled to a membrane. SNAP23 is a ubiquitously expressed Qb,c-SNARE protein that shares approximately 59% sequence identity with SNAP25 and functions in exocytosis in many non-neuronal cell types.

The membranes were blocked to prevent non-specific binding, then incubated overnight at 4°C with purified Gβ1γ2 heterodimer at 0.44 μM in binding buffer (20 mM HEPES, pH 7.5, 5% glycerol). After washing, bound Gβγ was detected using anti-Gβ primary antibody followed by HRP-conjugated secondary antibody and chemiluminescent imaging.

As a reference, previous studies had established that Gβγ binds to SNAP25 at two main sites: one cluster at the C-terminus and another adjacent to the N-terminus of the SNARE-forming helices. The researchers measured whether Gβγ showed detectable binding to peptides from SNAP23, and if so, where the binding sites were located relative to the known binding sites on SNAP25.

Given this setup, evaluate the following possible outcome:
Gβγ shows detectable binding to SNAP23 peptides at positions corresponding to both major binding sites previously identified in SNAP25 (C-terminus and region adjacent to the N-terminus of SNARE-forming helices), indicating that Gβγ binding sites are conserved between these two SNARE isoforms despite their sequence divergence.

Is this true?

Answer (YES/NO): NO